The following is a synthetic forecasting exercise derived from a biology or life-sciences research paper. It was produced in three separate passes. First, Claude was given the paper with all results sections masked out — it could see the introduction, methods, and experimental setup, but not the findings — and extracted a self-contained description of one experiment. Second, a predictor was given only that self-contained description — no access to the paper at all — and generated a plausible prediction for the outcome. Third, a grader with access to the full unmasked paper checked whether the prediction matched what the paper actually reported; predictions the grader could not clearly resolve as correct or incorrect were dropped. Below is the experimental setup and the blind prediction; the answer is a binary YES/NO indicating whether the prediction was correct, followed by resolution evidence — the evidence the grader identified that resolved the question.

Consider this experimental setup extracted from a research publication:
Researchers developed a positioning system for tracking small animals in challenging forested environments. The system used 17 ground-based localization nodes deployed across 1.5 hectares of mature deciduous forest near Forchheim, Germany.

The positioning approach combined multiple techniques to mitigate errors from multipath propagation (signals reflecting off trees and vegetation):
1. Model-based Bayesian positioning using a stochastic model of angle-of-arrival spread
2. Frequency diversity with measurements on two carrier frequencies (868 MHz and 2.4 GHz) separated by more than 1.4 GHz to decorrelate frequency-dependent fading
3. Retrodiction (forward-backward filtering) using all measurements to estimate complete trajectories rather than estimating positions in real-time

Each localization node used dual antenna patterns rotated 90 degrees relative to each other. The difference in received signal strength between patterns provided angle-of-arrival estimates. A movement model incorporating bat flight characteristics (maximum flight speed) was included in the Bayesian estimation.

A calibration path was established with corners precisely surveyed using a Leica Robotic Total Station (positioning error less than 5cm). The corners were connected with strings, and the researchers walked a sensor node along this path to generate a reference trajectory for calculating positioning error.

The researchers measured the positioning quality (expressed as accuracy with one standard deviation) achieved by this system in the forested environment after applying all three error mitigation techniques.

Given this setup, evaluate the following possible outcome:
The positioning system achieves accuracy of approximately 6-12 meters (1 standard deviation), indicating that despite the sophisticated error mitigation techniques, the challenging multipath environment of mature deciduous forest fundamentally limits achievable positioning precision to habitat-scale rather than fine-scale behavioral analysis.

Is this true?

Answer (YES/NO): NO